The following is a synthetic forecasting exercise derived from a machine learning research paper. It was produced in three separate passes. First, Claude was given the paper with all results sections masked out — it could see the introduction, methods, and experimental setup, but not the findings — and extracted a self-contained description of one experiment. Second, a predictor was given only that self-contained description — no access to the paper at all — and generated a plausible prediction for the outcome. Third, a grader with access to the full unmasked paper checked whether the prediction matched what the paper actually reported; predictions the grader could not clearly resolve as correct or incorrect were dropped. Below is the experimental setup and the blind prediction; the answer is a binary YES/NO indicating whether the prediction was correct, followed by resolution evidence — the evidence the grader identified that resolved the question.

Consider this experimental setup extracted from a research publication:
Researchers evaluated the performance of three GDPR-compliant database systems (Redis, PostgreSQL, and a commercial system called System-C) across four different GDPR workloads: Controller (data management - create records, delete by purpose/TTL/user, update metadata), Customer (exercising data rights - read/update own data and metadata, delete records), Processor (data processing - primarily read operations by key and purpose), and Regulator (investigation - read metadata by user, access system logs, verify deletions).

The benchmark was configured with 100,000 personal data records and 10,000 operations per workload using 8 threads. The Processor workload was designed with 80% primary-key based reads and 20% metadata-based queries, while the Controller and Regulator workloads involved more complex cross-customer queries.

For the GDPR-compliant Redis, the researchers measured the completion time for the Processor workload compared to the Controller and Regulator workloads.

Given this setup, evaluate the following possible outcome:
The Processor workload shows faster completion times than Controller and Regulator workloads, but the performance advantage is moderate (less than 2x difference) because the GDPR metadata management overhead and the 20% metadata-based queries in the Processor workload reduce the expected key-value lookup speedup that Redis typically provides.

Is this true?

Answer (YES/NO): NO